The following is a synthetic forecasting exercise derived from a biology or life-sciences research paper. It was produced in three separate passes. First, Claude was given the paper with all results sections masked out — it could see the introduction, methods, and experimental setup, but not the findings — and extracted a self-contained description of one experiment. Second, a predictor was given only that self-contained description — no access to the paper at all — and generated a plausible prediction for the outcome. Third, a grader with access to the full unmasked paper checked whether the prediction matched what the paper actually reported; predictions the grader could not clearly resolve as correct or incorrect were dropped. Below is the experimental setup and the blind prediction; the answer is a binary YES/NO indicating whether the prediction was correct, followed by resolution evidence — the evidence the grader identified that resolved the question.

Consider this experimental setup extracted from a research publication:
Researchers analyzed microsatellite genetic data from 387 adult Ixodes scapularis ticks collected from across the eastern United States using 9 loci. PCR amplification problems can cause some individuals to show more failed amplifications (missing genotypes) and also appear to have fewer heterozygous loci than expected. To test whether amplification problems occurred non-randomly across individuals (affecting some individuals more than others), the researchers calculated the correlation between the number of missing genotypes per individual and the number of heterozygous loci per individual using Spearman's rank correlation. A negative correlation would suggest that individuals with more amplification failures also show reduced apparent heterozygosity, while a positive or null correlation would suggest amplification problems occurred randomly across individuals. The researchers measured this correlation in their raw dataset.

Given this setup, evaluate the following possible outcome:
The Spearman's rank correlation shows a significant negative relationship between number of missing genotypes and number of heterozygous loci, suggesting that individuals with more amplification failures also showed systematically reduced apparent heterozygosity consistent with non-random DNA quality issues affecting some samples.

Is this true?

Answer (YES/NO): YES